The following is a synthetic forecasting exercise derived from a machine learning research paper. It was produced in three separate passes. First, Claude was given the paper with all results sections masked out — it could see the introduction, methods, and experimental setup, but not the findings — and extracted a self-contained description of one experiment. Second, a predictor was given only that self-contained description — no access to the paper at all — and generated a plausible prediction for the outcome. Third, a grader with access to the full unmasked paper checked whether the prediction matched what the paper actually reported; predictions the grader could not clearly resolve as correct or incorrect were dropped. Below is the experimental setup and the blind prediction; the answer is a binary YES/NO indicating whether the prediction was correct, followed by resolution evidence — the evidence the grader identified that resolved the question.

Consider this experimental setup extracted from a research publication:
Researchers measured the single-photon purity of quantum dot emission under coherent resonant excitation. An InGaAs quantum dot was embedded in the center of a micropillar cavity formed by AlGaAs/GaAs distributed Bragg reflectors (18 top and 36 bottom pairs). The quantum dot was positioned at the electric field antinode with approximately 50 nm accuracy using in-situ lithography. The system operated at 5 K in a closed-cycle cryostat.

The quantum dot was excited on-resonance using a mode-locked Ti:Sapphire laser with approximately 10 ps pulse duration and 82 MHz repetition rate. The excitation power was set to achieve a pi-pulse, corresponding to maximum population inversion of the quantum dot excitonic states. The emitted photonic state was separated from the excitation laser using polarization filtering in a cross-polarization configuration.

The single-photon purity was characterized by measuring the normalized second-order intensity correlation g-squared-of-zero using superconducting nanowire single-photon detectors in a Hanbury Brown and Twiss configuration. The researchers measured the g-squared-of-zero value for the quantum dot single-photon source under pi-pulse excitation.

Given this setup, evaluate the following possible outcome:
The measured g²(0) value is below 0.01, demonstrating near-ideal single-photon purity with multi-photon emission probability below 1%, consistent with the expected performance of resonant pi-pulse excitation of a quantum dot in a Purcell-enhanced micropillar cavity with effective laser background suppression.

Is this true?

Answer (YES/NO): NO